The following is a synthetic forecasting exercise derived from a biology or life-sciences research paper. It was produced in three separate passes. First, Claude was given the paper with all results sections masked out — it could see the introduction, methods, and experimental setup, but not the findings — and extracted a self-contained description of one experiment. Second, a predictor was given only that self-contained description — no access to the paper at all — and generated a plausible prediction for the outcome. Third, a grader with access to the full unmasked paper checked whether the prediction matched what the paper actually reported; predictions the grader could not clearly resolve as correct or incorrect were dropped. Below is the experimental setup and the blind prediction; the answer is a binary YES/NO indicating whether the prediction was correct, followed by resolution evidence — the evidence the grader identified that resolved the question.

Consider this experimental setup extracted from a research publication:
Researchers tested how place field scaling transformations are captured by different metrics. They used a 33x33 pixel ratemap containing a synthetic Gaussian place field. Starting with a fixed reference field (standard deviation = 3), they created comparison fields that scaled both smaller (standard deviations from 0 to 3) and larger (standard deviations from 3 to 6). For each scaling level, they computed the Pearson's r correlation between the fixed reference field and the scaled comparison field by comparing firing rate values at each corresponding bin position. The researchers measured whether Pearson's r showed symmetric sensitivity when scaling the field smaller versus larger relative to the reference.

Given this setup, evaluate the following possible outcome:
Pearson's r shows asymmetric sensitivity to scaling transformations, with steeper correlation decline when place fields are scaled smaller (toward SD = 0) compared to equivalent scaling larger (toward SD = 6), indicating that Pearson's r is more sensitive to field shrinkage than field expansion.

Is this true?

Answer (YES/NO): YES